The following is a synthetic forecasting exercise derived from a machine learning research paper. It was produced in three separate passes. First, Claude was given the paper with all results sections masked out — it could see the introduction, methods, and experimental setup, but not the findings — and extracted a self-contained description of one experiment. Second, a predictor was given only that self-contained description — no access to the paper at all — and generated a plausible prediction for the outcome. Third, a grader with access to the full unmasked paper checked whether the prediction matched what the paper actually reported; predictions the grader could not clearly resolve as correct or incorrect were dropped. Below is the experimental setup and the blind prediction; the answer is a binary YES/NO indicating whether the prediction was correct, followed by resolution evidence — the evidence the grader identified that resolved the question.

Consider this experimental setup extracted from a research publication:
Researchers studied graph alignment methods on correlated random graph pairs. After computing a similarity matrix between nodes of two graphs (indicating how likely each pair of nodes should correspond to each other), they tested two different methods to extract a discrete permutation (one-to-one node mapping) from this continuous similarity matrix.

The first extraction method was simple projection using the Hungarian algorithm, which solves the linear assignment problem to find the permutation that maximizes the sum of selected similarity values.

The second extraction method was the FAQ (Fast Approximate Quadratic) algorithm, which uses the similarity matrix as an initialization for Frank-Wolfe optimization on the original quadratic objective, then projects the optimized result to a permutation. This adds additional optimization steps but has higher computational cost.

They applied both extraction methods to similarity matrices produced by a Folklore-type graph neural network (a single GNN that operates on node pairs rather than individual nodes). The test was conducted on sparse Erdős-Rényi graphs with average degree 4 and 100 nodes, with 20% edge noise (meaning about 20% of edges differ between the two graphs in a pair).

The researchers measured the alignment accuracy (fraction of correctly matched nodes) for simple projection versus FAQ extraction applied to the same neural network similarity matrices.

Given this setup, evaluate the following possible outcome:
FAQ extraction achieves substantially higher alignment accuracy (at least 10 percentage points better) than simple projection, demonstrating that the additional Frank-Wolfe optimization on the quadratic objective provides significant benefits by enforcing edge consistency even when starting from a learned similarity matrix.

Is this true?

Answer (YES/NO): YES